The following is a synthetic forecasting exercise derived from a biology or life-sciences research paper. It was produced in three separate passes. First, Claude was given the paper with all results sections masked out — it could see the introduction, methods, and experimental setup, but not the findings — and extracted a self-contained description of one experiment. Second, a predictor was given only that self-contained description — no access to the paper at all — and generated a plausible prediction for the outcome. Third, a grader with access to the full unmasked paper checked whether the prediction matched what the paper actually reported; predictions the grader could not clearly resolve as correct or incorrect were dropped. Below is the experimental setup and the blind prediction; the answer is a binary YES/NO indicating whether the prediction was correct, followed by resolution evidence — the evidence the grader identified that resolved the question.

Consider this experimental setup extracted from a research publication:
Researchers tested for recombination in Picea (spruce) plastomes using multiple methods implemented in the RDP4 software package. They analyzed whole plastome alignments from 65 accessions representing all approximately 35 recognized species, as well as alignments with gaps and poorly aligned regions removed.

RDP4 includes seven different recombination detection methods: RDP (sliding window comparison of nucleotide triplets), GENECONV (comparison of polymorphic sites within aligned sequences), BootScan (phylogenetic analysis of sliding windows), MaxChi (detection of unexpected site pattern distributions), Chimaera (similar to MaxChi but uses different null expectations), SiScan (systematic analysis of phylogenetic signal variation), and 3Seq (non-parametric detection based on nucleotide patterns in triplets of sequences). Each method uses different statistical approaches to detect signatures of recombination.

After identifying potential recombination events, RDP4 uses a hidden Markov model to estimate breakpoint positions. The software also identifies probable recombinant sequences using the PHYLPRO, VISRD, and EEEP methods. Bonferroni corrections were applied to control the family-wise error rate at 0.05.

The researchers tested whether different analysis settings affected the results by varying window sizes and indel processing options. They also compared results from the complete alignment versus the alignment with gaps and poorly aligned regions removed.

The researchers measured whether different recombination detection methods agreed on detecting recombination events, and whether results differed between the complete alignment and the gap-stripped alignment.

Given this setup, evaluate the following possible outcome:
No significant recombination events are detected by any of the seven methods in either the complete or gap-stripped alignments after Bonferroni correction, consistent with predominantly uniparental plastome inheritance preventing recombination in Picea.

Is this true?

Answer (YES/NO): NO